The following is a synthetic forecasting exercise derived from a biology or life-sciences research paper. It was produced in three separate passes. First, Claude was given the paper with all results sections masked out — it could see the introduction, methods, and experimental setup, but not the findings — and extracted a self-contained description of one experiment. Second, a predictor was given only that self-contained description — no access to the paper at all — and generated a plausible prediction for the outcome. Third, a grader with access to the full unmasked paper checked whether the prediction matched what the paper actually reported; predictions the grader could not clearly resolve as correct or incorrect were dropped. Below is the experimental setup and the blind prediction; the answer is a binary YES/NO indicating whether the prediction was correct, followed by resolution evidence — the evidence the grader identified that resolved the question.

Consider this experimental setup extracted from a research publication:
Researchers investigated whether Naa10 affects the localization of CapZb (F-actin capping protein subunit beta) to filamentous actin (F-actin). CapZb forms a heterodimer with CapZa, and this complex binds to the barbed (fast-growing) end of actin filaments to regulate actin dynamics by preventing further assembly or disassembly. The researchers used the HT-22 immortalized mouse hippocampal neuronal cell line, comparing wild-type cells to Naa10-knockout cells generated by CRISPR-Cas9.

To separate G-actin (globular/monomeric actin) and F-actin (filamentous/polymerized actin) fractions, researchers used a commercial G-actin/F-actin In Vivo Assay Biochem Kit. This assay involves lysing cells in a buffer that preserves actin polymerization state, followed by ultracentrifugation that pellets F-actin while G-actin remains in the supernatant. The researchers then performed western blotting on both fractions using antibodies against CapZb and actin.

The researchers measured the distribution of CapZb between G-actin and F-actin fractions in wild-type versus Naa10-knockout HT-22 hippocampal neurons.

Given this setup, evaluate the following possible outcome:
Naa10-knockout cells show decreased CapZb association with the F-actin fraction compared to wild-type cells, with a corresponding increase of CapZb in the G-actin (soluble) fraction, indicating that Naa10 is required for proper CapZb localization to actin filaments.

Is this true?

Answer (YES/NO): NO